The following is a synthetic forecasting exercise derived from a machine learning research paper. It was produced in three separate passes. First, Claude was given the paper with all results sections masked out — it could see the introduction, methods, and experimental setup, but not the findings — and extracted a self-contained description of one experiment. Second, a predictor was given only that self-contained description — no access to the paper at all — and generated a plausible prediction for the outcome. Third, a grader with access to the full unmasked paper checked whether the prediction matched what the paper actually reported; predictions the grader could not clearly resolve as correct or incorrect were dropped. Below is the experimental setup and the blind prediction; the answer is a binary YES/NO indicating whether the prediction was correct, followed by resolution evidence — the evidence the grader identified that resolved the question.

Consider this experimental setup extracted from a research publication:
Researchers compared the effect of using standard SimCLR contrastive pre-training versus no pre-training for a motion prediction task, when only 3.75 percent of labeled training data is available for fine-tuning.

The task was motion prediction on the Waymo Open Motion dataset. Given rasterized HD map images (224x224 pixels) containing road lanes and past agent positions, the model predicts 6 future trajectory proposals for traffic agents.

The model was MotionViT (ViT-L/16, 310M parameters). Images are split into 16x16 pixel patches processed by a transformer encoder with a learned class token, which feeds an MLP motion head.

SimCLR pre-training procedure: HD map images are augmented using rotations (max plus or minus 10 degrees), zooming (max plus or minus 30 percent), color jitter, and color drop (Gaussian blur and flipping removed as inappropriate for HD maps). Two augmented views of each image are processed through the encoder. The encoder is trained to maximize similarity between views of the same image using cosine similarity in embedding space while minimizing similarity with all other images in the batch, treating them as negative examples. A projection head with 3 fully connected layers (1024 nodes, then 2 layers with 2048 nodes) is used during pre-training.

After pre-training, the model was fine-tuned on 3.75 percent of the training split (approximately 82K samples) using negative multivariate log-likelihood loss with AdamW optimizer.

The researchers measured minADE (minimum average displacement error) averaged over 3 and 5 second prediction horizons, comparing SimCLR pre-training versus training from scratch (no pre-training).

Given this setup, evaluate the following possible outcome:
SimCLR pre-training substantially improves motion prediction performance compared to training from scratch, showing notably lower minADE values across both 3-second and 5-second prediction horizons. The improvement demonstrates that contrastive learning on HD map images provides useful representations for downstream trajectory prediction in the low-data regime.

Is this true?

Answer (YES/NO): NO